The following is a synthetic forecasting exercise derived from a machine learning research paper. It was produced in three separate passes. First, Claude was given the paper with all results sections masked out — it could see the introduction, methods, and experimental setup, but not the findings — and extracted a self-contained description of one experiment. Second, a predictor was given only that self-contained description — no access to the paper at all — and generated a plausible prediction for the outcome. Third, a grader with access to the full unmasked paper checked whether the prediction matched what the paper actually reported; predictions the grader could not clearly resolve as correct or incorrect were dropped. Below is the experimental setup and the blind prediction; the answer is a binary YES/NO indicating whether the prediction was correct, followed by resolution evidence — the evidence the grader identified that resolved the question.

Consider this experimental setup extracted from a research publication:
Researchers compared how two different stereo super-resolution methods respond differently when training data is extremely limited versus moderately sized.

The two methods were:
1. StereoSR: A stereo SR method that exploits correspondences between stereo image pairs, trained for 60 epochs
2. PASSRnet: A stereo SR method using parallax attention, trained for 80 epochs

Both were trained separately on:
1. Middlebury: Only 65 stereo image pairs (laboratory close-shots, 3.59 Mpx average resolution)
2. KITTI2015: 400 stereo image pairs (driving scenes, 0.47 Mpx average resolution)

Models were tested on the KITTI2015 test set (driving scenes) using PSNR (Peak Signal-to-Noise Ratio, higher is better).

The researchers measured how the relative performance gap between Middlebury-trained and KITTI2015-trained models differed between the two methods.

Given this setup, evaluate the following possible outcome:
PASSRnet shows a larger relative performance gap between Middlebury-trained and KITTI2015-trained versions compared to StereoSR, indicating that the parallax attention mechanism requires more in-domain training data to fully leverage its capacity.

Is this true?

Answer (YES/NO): NO